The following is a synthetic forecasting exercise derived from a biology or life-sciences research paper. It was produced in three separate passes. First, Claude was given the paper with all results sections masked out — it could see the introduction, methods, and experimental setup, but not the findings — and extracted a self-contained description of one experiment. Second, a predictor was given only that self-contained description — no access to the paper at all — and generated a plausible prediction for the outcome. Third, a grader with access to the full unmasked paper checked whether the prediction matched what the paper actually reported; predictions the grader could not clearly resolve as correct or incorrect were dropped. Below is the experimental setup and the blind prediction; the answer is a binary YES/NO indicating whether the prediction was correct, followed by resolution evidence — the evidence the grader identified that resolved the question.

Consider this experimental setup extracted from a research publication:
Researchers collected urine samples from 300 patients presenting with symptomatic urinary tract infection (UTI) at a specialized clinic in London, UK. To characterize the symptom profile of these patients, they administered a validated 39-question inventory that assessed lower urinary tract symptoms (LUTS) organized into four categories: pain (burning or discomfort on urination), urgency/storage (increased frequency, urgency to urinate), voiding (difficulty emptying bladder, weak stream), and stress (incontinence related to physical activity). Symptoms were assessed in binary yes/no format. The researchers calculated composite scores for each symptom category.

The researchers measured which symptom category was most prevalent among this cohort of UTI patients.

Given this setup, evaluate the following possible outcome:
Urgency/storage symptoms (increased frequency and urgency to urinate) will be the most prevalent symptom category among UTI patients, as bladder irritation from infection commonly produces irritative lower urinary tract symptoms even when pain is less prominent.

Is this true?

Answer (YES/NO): NO